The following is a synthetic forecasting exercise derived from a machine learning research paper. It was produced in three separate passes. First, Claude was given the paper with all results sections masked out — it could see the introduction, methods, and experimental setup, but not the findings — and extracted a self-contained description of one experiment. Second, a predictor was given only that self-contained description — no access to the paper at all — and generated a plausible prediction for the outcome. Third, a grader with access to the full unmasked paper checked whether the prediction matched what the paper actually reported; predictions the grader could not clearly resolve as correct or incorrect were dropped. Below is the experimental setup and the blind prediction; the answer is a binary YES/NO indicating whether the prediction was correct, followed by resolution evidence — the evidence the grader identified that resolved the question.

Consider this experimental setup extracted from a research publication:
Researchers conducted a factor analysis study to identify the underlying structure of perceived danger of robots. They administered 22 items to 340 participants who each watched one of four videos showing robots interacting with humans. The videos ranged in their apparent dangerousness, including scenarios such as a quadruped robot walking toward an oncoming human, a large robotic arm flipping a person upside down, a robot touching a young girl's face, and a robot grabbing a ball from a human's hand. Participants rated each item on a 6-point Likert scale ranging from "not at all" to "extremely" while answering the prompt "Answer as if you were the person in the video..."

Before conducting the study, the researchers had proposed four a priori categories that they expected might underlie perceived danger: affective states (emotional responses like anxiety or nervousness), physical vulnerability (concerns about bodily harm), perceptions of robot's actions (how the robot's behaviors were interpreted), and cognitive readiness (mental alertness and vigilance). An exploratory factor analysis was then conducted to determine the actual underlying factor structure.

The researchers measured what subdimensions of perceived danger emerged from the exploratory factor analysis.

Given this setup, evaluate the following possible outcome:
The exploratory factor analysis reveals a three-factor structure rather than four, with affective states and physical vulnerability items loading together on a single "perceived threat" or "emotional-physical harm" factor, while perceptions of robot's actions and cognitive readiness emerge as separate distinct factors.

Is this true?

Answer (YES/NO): NO